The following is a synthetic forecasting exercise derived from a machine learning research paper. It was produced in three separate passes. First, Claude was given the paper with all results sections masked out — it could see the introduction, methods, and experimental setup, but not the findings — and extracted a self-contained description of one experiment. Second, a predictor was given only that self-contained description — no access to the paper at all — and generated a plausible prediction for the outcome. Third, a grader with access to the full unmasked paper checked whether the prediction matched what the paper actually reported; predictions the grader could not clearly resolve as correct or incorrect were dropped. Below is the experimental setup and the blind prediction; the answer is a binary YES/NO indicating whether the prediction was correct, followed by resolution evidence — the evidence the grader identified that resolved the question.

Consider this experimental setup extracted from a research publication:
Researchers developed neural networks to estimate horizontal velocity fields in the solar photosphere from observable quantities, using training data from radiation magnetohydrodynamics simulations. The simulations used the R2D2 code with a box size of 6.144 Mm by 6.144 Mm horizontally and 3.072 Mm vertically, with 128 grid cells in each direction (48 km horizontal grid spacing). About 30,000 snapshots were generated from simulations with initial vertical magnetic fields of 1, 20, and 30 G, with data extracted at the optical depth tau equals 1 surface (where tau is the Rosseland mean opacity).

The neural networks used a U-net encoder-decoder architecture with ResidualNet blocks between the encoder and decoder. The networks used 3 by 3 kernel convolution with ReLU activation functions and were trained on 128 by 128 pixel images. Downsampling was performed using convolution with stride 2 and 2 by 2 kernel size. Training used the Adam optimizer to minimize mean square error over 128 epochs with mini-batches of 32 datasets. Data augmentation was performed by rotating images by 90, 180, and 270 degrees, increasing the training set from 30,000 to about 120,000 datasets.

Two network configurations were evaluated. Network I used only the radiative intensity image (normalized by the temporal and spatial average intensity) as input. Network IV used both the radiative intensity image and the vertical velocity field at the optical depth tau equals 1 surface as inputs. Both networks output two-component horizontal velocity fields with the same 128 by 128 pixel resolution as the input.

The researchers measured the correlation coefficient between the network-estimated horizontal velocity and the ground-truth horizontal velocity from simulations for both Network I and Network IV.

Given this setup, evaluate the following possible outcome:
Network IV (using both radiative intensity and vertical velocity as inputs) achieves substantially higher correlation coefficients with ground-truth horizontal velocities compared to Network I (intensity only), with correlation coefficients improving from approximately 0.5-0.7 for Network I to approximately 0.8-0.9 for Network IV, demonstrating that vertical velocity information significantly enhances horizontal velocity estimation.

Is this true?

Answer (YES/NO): NO